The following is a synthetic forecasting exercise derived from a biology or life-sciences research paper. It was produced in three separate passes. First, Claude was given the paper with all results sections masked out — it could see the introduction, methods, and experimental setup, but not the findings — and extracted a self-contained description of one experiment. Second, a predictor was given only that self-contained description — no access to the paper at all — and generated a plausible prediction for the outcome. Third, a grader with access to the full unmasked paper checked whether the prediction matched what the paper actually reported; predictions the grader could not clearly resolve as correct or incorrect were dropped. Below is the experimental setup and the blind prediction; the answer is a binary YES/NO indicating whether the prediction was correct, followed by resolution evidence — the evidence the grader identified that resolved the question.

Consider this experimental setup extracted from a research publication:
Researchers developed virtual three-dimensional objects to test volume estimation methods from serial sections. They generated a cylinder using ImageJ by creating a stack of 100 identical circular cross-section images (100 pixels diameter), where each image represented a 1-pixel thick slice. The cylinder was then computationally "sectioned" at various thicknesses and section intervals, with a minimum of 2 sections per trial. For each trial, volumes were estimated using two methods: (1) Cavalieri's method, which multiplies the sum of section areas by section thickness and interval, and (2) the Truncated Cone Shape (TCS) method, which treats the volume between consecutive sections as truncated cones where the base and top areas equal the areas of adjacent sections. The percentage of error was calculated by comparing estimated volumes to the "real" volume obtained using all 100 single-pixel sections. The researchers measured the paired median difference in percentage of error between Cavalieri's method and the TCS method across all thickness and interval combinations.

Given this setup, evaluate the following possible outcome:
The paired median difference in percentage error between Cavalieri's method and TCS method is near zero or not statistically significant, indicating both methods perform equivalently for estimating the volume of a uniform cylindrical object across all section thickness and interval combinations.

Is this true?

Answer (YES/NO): NO